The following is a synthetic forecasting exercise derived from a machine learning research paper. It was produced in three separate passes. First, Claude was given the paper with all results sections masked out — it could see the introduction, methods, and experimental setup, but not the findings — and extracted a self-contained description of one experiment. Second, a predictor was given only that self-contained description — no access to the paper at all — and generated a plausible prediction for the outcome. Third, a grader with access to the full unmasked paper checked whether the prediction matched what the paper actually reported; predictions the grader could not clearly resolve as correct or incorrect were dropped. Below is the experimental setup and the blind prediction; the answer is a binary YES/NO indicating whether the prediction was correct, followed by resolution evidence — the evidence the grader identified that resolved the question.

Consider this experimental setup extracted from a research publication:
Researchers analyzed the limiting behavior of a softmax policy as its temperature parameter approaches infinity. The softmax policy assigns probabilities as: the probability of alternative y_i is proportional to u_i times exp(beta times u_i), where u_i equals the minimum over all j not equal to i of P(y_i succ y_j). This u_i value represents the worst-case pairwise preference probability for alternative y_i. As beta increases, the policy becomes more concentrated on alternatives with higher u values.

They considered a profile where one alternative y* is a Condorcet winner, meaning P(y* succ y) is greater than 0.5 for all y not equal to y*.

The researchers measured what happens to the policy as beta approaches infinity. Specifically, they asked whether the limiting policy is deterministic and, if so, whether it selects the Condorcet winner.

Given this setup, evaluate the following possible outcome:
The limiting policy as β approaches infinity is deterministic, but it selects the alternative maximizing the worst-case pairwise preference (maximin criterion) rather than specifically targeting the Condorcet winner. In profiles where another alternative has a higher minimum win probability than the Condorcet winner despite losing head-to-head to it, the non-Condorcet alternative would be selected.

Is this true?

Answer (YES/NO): NO